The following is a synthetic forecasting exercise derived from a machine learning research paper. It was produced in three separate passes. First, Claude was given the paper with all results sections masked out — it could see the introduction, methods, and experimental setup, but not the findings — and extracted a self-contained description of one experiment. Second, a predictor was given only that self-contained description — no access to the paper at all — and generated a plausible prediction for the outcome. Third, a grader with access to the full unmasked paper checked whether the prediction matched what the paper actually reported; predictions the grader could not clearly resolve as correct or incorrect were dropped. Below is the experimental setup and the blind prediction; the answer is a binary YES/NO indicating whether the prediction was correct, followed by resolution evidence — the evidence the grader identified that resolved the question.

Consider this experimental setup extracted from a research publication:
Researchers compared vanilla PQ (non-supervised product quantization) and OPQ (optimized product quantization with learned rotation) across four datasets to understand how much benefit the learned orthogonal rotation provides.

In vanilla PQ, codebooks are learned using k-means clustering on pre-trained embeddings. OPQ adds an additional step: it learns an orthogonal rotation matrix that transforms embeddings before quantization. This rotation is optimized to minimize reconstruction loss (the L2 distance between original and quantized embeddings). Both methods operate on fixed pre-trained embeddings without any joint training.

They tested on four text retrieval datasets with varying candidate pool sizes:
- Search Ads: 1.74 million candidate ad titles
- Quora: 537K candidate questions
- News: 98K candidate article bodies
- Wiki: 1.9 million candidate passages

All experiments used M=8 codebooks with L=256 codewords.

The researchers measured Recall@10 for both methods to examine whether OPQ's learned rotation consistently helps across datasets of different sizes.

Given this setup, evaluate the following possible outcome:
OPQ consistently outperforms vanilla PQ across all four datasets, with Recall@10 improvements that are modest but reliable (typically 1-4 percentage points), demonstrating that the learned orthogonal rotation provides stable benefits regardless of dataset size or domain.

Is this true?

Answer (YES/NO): NO